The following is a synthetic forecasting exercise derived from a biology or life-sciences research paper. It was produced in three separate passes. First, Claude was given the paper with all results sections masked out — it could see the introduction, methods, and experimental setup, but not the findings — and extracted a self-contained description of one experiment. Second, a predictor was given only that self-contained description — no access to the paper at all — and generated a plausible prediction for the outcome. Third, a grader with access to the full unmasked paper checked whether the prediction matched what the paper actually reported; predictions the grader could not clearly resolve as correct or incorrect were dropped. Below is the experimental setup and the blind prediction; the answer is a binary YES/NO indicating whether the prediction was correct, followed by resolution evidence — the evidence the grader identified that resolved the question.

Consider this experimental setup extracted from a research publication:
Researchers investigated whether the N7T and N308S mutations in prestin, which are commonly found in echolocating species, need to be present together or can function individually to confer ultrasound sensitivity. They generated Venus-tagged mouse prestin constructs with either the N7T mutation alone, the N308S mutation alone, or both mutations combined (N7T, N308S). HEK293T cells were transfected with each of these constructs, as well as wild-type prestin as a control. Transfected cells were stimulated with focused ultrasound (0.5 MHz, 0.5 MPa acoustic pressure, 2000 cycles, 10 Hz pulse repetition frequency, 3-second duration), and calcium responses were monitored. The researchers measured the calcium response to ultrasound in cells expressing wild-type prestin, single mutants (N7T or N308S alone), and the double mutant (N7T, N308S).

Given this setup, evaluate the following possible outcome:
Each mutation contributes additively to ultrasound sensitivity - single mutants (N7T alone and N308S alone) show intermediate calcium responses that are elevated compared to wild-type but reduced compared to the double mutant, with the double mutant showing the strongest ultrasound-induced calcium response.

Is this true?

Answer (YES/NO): NO